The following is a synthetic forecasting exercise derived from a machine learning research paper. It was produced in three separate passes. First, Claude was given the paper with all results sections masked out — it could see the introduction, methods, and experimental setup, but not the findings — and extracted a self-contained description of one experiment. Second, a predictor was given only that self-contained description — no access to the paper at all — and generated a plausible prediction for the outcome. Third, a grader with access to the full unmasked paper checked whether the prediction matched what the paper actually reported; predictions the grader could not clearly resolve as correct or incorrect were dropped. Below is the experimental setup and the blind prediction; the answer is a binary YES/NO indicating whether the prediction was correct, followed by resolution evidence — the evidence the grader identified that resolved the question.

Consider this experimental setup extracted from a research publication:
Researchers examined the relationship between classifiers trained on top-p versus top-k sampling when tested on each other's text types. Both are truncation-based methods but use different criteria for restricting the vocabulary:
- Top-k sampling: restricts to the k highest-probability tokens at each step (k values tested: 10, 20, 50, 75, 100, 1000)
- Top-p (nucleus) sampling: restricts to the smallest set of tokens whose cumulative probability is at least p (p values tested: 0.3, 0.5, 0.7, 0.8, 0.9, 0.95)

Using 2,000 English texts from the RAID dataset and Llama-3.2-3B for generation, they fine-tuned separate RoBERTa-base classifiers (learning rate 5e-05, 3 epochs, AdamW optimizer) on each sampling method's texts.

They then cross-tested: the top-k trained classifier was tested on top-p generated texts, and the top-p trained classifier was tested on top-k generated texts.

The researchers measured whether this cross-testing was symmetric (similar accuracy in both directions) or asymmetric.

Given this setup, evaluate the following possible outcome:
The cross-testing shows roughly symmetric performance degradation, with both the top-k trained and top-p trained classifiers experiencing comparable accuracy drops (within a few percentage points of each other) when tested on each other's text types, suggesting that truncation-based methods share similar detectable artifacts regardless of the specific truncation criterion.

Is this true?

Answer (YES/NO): NO